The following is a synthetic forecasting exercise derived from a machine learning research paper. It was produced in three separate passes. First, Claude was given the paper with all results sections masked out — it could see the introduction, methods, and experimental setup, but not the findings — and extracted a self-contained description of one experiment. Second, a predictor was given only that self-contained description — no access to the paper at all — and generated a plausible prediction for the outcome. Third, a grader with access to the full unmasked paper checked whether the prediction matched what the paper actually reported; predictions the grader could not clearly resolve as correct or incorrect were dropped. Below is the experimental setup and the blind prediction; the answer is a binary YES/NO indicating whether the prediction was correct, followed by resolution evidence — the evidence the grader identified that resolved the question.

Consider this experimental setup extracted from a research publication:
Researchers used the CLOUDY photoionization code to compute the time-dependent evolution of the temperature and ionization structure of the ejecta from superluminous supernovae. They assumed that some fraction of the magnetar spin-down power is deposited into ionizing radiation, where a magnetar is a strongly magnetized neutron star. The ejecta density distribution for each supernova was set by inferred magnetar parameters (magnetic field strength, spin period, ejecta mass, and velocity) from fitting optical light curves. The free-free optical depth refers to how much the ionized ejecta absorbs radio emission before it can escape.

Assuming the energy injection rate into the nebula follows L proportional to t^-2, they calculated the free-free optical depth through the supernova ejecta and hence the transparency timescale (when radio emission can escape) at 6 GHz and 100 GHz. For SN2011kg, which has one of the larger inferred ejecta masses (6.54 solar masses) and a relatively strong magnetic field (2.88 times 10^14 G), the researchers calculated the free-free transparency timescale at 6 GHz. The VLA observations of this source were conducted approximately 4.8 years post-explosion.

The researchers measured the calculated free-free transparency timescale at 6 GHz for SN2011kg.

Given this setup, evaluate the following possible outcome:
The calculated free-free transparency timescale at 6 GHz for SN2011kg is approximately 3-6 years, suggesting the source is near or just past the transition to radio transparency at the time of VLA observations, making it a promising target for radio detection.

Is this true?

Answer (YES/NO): NO